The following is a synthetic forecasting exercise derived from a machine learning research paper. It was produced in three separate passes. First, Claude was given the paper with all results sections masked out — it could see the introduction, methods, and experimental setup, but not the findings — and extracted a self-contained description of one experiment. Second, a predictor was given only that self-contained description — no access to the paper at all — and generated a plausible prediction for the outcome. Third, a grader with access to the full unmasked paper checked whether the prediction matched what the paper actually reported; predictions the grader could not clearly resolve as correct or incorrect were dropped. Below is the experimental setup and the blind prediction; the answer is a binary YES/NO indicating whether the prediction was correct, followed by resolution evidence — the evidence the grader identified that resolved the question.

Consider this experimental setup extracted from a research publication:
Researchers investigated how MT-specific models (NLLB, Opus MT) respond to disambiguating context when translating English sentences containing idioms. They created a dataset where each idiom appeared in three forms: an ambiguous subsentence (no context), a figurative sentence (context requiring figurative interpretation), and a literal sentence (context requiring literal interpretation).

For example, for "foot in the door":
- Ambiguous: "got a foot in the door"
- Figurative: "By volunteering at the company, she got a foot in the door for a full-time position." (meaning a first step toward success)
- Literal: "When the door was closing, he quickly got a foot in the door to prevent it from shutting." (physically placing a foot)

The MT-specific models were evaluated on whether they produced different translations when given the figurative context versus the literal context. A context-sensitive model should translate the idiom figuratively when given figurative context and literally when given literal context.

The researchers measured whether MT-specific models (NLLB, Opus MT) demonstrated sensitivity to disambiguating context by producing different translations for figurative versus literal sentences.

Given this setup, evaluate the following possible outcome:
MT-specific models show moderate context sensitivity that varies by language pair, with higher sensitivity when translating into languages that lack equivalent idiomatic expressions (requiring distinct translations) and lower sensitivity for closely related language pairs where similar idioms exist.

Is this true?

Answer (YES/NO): NO